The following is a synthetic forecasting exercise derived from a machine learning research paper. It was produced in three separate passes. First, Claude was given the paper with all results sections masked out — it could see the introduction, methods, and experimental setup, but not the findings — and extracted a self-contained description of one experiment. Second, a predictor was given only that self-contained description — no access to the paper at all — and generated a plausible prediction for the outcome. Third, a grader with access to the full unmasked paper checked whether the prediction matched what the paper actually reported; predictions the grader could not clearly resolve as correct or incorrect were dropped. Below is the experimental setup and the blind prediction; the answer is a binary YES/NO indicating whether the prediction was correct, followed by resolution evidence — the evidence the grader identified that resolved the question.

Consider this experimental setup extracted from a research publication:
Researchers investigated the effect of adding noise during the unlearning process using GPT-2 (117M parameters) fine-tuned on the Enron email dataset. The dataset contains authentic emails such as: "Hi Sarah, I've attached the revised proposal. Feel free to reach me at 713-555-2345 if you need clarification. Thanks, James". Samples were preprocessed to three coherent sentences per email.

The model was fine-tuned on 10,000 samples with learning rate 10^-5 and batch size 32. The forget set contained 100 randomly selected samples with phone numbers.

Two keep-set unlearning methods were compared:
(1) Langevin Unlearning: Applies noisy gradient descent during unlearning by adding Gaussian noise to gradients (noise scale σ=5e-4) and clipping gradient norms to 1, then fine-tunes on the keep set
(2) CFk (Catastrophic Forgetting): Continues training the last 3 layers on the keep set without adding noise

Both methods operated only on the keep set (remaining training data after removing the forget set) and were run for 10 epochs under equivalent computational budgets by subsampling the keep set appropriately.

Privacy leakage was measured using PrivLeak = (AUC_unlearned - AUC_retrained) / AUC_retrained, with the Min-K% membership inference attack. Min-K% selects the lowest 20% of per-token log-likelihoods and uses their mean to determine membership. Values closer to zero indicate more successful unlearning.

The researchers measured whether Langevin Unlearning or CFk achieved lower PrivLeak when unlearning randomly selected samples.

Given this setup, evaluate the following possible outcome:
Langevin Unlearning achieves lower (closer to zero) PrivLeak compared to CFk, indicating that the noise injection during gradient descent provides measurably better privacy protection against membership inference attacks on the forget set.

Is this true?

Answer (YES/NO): YES